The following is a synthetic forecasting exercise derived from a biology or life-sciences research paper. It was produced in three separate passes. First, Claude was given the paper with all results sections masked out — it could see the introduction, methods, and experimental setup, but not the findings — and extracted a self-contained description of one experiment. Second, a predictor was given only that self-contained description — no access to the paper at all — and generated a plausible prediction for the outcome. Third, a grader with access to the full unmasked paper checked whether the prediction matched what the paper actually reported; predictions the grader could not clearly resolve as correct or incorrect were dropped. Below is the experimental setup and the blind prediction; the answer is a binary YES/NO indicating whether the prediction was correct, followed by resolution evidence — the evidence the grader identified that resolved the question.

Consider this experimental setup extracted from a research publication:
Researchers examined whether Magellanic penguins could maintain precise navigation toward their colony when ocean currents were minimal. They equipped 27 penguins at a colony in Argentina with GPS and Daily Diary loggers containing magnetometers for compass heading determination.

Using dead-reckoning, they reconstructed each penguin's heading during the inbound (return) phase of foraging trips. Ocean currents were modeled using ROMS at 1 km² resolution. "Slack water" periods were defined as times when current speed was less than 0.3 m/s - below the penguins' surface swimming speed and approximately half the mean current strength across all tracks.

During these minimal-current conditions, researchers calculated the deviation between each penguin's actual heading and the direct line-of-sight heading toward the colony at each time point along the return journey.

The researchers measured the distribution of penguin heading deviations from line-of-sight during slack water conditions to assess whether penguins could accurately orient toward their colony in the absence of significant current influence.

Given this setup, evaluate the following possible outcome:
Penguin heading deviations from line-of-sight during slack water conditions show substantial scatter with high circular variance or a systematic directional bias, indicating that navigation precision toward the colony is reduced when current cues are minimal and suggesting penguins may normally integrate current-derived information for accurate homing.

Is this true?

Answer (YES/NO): NO